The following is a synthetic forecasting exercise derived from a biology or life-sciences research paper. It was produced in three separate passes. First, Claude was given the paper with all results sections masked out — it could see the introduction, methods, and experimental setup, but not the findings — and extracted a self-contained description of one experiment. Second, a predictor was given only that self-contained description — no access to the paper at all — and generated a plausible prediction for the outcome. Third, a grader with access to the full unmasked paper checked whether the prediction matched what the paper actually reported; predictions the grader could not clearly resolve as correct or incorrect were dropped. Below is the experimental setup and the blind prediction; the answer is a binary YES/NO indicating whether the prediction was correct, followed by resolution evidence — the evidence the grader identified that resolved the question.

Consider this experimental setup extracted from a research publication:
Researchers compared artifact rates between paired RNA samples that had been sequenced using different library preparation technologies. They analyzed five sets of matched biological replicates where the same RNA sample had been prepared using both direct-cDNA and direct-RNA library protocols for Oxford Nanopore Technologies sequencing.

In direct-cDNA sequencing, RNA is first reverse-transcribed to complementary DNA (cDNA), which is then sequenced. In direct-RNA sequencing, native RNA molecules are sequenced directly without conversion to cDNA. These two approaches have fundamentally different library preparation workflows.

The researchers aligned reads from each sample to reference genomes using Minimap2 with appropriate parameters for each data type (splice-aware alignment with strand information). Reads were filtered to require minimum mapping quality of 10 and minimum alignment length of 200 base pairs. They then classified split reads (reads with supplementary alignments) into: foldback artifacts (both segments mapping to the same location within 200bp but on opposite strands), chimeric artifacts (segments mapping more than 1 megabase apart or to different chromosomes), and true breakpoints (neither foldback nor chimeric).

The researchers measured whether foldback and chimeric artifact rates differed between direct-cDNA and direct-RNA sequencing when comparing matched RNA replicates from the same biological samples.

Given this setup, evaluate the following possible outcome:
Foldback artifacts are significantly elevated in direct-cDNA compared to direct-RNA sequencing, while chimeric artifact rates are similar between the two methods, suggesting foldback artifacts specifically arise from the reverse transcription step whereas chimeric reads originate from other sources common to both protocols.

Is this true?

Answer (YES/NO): NO